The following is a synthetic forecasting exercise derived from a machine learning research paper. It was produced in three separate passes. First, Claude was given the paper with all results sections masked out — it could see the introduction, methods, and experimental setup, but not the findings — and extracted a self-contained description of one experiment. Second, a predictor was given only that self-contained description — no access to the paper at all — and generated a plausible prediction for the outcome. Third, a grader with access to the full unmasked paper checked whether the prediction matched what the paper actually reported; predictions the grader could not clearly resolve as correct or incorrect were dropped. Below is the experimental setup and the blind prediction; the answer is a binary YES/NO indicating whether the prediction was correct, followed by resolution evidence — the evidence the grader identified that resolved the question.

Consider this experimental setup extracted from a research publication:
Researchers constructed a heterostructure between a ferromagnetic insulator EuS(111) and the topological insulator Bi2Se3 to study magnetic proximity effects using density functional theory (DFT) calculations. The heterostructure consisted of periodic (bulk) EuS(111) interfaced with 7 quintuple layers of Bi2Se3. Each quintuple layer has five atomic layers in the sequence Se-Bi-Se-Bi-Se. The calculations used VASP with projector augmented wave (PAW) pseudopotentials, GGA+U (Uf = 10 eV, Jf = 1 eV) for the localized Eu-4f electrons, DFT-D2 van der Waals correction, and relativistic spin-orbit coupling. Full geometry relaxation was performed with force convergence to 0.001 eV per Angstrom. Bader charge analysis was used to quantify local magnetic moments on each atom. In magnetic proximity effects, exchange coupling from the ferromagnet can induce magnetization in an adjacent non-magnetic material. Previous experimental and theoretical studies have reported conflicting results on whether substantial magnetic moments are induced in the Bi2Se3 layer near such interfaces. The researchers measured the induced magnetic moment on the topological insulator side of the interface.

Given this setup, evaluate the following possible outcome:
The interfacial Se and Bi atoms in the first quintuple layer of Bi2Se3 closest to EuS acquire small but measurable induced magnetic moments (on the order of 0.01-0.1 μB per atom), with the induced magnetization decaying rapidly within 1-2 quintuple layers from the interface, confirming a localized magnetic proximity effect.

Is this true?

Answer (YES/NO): NO